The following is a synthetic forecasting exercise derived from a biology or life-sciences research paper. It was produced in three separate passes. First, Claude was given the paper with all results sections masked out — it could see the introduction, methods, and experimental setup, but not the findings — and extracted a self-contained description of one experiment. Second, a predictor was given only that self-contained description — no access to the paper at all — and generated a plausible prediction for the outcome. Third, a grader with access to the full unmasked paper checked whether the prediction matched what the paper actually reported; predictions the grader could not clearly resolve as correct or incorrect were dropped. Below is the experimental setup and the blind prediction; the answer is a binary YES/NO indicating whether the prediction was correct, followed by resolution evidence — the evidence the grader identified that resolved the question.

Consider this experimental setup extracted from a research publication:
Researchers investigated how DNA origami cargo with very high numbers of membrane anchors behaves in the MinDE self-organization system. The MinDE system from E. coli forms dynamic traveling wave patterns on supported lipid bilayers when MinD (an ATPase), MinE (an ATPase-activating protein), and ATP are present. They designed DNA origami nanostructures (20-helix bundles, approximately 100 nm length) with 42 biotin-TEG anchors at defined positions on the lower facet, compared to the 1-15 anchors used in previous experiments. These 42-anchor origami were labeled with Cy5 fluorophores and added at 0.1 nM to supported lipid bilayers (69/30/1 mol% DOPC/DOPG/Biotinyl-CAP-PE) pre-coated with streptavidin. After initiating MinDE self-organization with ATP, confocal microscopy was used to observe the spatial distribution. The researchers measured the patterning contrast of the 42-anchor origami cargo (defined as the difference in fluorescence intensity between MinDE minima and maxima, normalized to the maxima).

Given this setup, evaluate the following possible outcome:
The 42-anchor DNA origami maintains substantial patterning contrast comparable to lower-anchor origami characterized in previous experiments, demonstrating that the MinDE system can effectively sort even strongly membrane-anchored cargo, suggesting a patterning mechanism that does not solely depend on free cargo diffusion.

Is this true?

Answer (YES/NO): NO